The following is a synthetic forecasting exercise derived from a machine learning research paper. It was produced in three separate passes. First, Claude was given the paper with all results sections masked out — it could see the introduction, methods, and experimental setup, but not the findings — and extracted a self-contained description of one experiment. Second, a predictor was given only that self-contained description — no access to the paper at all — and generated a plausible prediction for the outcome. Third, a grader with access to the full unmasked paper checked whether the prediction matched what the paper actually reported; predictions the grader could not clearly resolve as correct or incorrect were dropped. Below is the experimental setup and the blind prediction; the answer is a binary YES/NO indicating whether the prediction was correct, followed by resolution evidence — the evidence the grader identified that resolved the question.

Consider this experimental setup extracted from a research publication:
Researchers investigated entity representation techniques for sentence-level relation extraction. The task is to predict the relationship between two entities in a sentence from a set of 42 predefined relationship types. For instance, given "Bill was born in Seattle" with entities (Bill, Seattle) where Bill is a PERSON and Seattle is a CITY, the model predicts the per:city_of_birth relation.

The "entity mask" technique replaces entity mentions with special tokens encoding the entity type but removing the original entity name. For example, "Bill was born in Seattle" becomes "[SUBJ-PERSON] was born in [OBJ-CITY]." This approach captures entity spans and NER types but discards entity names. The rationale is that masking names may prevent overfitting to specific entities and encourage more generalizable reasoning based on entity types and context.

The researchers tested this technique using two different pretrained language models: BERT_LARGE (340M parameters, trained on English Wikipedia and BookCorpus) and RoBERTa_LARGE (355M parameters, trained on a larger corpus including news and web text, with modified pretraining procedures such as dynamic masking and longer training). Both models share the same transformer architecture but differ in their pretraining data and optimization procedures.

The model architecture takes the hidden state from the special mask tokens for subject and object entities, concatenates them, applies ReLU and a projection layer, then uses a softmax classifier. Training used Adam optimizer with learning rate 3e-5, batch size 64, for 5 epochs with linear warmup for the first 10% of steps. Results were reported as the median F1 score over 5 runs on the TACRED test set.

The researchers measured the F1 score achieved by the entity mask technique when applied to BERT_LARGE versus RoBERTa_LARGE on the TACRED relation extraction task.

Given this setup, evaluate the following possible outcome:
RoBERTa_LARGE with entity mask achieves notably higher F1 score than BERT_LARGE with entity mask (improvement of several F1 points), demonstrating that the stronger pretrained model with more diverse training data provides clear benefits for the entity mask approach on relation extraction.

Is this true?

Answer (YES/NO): NO